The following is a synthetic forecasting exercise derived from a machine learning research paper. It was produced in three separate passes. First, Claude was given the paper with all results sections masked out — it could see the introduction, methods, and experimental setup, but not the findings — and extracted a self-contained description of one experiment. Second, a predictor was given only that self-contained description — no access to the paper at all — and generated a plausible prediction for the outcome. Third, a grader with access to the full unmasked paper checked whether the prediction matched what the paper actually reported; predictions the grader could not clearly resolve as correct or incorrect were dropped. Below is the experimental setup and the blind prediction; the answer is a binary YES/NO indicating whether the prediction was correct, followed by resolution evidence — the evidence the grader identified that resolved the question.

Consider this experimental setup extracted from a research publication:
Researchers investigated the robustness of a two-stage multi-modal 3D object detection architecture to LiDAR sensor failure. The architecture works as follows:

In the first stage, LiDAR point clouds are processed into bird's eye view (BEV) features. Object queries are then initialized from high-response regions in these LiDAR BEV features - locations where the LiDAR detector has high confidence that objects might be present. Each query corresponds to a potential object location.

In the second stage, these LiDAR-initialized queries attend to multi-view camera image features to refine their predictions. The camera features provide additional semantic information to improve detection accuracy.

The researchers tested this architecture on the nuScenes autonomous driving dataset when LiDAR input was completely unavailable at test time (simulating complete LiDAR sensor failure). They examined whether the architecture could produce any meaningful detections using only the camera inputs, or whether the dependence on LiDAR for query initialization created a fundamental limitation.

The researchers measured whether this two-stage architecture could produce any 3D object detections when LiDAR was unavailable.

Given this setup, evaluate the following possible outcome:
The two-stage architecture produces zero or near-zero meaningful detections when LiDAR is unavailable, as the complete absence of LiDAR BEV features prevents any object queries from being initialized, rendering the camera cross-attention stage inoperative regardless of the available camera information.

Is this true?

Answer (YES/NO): YES